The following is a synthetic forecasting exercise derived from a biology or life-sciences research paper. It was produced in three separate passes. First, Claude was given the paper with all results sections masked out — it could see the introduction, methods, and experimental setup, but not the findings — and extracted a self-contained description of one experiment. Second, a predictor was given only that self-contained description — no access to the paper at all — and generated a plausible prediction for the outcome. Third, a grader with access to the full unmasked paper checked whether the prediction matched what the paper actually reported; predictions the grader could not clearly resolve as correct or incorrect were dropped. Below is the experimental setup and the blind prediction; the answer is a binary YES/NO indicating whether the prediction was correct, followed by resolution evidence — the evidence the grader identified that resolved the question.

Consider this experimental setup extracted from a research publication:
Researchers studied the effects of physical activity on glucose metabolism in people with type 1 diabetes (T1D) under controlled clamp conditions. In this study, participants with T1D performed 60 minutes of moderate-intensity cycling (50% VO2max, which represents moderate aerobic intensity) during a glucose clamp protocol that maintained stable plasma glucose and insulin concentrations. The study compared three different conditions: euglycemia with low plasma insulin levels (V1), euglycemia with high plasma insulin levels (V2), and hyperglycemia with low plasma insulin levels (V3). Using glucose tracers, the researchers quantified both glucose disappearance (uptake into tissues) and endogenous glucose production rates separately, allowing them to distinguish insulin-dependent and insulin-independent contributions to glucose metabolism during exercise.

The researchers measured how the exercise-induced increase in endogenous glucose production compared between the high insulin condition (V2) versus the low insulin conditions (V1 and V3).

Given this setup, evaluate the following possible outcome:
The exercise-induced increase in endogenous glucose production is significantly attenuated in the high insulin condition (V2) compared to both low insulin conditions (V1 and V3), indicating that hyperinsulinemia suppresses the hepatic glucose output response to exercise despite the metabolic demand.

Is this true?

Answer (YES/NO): YES